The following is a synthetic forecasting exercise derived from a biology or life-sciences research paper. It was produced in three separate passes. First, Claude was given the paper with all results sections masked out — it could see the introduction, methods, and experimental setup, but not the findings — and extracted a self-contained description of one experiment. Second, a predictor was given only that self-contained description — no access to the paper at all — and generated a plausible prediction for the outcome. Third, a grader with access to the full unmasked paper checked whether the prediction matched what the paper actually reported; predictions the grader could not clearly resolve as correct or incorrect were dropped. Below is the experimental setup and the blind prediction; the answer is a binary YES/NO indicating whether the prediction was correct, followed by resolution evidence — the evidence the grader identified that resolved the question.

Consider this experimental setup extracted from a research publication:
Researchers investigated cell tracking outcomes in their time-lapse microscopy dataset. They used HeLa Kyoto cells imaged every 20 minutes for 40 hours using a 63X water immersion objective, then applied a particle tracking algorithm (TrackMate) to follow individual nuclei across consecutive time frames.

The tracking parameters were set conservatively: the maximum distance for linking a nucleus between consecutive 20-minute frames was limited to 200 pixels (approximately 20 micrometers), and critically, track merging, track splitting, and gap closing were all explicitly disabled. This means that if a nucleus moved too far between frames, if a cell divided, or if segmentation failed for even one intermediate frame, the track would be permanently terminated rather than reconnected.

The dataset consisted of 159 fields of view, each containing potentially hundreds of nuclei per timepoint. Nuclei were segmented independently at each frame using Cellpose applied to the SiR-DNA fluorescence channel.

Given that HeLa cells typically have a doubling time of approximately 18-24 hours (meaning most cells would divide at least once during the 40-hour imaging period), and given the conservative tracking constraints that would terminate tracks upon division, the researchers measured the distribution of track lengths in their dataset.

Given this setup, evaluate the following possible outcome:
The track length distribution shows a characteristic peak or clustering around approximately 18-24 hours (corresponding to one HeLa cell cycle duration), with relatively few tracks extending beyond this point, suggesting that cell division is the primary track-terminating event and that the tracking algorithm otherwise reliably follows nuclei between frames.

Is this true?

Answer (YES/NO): NO